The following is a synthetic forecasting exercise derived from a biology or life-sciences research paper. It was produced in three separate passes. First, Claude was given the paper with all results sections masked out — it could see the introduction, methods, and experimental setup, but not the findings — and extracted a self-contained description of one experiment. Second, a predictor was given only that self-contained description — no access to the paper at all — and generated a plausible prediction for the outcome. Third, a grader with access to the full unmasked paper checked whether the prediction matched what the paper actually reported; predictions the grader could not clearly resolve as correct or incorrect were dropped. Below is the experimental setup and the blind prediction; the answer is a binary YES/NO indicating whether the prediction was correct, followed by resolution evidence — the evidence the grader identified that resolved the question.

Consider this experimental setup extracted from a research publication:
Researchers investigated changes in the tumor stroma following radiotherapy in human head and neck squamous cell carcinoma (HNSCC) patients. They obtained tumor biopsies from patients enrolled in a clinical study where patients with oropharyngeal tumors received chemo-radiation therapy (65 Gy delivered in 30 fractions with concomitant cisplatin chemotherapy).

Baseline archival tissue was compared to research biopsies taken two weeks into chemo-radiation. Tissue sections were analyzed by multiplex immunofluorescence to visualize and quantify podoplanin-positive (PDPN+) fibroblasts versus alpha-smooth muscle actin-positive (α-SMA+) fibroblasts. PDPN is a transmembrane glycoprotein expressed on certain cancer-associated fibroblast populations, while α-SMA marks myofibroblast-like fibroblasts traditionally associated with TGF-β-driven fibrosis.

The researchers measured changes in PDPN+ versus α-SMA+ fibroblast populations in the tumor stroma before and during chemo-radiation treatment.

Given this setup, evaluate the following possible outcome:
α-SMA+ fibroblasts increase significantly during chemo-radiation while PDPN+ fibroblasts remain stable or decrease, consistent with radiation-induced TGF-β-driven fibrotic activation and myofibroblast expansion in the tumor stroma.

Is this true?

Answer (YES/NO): NO